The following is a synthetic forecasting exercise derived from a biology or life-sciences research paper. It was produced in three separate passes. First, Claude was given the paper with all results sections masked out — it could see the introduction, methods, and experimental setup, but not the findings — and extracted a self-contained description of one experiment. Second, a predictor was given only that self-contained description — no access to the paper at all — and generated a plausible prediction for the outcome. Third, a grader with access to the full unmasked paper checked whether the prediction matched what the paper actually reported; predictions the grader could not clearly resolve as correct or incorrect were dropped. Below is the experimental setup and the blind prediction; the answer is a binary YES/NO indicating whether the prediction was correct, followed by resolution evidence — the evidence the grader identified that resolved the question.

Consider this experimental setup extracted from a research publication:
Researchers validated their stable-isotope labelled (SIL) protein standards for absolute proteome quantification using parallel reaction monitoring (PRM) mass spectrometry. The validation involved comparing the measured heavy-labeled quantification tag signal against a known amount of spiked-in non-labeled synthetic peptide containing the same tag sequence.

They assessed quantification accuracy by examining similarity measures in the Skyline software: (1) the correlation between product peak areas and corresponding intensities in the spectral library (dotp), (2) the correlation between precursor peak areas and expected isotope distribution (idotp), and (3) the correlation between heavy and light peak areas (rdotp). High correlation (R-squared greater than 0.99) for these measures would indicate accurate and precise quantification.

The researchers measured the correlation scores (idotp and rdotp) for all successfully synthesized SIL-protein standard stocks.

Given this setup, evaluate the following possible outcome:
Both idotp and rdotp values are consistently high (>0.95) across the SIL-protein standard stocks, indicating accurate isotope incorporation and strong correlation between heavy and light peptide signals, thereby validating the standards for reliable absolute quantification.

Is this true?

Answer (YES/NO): YES